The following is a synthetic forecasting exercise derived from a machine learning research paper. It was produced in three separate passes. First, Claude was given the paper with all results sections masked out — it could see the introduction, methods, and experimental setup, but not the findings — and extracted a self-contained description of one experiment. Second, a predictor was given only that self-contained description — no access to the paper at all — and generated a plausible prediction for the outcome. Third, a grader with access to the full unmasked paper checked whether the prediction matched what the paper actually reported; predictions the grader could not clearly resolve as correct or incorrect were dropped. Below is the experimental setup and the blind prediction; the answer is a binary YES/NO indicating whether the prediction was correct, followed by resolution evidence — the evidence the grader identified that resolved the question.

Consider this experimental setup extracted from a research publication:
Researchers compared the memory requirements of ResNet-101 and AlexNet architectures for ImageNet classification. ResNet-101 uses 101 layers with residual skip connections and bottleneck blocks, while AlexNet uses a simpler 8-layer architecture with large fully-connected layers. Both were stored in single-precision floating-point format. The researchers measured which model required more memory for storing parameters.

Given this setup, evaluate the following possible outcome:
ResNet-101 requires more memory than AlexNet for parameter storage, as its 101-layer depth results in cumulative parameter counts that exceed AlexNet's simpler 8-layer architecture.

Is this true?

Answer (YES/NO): NO